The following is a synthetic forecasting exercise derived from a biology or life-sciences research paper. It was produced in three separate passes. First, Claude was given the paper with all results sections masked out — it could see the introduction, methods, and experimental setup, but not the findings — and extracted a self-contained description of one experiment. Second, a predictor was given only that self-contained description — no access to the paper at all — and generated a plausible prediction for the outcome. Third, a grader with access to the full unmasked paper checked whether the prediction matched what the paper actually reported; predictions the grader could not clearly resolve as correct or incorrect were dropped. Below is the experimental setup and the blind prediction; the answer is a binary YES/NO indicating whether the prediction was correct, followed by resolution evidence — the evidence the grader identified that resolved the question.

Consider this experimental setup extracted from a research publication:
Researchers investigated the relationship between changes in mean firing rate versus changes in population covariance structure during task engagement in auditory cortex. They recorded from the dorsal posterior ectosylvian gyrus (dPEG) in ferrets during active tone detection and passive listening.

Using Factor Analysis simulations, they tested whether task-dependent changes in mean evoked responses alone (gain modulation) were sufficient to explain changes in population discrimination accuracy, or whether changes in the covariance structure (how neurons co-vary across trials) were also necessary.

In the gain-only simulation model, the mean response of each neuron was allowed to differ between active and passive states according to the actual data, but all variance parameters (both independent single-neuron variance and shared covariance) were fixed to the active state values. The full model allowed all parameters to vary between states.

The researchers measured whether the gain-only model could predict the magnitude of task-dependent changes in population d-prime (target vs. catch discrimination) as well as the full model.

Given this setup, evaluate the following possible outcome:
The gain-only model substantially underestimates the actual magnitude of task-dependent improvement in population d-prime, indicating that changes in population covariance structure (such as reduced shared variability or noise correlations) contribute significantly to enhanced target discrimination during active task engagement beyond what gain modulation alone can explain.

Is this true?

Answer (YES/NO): NO